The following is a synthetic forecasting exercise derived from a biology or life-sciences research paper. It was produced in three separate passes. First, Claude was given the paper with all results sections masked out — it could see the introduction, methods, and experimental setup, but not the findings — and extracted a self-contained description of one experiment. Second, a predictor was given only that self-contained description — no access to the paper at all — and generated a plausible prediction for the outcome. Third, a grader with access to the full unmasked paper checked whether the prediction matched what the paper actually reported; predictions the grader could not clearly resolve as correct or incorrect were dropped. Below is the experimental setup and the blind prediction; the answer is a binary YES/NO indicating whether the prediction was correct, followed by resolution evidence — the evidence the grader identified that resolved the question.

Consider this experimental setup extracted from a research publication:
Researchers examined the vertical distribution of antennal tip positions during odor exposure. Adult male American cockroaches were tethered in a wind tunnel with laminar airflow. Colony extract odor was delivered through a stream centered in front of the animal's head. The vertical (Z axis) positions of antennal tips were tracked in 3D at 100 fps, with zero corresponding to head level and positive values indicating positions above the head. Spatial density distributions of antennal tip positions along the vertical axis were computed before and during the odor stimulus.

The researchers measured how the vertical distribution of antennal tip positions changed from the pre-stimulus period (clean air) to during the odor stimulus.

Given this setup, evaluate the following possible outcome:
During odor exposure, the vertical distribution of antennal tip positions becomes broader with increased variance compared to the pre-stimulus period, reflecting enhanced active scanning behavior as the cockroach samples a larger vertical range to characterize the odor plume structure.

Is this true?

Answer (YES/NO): YES